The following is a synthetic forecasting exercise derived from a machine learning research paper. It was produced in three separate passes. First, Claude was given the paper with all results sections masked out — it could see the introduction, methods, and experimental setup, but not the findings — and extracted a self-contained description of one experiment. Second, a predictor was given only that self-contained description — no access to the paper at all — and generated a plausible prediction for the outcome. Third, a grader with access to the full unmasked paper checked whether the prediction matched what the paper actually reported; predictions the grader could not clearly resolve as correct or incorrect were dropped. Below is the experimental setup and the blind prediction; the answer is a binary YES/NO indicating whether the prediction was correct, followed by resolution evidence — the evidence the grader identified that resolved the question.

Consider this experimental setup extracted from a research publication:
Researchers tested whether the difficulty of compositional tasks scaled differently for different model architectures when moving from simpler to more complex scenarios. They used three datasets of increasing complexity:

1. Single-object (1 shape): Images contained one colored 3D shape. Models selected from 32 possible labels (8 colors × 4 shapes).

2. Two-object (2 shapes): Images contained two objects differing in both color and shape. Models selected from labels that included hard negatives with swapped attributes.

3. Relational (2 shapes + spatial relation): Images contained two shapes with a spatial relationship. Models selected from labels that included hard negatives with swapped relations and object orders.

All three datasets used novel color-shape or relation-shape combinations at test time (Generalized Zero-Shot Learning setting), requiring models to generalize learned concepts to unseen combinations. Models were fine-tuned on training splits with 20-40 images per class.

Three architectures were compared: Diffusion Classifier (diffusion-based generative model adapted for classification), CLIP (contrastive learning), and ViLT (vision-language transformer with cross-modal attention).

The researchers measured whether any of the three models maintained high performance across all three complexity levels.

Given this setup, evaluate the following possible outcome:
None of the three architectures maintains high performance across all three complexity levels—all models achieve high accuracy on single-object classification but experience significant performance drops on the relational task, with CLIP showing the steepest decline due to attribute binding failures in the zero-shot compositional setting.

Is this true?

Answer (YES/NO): NO